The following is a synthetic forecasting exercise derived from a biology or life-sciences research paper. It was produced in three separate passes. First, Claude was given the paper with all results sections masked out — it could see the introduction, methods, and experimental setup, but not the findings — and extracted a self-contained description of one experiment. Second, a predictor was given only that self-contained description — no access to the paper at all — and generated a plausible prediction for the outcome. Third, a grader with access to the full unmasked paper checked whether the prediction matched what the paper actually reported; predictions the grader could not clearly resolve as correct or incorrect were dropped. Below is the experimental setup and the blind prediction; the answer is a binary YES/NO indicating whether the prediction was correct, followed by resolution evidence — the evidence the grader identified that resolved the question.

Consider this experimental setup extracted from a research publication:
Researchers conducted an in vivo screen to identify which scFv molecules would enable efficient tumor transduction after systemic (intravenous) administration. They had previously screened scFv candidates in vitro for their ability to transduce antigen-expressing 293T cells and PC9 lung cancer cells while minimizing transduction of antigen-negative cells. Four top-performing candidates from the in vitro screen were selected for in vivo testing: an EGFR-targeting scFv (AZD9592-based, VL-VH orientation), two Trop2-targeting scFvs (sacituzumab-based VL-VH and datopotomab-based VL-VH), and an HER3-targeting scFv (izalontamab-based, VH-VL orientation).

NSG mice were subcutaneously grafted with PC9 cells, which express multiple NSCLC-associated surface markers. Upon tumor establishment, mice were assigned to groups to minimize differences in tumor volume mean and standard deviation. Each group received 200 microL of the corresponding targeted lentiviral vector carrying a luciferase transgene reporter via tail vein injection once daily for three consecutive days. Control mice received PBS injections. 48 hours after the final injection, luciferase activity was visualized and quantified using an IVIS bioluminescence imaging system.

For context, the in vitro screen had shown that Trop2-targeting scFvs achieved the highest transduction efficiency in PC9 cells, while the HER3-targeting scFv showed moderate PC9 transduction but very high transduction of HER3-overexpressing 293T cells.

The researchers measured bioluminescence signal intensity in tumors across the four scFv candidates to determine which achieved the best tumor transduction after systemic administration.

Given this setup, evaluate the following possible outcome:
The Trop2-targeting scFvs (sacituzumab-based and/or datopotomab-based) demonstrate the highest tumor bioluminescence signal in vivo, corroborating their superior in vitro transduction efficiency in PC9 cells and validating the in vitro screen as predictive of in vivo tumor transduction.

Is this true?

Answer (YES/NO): NO